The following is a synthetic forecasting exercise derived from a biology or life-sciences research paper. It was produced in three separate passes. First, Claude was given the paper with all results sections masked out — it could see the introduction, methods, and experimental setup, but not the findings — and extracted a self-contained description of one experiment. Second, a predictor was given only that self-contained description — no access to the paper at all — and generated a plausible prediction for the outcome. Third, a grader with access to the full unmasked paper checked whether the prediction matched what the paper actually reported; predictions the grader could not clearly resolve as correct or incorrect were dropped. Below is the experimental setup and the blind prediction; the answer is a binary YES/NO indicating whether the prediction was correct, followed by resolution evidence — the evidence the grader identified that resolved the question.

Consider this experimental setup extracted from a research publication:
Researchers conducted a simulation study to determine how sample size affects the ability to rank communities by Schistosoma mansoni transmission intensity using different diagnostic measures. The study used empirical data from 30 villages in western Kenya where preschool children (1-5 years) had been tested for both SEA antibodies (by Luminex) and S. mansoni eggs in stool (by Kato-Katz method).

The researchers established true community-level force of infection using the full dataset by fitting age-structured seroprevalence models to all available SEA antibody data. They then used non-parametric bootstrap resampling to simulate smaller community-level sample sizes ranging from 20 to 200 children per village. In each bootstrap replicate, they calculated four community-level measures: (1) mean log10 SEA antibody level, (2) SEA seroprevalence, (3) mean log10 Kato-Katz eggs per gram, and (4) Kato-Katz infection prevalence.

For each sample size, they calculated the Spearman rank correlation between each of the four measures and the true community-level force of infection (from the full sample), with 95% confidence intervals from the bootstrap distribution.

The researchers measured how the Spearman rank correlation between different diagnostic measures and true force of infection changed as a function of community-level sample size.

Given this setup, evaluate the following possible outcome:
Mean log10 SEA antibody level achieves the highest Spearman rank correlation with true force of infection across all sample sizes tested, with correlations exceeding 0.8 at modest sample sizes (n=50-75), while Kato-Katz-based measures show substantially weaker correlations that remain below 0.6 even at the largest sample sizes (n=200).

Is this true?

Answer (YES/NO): NO